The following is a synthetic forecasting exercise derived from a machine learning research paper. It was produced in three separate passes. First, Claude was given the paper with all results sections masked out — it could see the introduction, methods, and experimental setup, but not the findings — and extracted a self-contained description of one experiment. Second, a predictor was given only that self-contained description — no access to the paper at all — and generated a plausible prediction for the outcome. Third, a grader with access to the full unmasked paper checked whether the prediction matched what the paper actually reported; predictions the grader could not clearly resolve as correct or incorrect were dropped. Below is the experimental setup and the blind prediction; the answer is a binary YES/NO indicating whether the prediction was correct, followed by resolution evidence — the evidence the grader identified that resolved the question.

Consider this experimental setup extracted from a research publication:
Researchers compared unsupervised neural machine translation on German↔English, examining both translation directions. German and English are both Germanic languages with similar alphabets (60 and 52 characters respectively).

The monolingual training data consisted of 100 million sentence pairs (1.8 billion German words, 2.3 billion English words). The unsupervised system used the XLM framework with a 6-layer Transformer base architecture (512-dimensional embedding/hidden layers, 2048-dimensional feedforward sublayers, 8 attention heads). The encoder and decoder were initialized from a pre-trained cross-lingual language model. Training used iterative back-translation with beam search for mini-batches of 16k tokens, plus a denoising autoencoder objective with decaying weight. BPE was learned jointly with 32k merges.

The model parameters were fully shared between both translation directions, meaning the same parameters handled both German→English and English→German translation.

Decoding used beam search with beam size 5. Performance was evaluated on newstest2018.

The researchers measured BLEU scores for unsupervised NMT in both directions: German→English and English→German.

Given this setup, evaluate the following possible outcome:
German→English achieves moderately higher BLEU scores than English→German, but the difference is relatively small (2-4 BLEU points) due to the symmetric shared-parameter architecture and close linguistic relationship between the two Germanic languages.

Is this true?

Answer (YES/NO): YES